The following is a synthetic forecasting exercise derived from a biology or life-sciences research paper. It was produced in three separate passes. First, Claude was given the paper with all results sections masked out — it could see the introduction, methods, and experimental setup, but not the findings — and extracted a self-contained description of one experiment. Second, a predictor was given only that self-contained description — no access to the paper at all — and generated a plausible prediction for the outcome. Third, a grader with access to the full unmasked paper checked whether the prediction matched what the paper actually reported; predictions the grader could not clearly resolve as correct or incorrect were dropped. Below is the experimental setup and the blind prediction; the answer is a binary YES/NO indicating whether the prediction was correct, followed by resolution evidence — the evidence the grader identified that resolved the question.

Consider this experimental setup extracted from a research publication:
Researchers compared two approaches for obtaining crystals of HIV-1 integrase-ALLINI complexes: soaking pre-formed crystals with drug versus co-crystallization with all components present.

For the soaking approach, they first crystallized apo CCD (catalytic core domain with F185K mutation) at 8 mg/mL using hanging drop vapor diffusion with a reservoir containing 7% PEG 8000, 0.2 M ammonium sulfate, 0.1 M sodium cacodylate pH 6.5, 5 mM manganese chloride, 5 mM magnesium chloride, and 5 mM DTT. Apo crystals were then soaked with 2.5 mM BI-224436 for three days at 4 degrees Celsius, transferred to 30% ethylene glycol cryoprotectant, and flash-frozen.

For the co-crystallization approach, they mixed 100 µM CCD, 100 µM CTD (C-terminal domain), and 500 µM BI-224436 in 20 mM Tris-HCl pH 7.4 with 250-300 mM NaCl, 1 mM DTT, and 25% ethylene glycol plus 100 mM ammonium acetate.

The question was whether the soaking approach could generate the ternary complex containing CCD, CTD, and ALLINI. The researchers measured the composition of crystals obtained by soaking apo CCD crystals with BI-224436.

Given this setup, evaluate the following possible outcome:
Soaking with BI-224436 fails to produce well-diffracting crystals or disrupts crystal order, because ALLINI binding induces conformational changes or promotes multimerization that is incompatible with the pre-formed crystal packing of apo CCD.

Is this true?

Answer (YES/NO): NO